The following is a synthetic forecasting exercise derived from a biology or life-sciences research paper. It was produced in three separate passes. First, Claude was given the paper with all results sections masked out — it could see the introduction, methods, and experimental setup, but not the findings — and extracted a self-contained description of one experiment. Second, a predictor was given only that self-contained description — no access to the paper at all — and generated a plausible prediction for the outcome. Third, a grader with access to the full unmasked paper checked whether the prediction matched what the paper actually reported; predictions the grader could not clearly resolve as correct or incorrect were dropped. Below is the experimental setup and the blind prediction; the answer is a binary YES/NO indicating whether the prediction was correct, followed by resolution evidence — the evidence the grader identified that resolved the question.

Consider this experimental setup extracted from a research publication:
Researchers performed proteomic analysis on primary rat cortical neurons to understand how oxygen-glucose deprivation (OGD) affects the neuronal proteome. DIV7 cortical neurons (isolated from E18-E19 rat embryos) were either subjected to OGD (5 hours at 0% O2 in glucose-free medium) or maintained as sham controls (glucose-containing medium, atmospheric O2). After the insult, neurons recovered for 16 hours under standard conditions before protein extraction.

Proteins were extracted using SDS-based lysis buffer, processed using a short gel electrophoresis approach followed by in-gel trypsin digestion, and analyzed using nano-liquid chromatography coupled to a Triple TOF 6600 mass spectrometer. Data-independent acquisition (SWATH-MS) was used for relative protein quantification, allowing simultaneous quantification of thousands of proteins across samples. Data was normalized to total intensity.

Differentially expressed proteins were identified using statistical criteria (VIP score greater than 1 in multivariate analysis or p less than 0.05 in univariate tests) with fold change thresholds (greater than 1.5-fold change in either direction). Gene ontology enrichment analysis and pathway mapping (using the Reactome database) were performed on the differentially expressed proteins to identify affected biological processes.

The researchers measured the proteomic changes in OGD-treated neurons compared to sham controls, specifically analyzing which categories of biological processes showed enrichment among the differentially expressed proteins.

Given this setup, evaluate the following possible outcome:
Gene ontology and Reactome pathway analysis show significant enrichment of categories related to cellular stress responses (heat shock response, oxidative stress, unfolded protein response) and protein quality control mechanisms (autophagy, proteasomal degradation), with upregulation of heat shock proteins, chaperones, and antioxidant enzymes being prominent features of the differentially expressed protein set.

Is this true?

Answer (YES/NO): NO